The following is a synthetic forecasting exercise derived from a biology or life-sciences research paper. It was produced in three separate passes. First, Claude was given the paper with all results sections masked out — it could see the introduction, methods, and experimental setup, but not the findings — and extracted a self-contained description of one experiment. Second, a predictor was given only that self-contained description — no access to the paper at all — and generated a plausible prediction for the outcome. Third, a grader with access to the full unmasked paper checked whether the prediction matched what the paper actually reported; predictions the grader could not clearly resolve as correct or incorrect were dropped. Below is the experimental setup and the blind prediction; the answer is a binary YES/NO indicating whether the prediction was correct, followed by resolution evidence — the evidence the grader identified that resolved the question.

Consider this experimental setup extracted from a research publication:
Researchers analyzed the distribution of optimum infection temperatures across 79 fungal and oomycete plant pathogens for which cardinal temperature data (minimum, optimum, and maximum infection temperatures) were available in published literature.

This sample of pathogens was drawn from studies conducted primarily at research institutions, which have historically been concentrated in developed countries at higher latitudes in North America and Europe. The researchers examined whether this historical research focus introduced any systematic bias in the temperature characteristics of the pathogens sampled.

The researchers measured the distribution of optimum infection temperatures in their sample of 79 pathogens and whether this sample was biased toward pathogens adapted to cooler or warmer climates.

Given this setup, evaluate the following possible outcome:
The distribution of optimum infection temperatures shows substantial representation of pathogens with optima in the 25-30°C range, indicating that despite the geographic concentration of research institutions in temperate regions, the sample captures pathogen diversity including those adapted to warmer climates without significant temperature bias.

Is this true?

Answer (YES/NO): NO